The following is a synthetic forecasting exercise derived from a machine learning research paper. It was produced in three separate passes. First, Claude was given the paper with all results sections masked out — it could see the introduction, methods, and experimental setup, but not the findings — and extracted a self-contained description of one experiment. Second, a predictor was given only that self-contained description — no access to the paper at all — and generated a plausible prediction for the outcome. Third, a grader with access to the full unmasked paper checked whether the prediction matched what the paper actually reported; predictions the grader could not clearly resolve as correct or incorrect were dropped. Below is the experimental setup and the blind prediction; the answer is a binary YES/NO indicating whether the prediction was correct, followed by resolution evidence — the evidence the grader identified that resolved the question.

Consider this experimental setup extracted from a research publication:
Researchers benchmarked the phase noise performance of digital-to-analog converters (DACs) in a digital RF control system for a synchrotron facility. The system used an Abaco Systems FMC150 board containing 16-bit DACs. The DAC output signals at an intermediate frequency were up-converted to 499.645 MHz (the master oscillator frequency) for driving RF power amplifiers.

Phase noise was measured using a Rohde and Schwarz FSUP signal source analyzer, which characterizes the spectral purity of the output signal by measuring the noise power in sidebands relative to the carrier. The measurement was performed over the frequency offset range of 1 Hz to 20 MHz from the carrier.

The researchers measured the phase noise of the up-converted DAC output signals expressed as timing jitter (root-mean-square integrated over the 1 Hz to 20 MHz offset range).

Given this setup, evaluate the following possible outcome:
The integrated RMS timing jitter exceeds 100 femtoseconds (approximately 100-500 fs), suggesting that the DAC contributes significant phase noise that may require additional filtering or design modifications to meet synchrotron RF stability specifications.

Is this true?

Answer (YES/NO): NO